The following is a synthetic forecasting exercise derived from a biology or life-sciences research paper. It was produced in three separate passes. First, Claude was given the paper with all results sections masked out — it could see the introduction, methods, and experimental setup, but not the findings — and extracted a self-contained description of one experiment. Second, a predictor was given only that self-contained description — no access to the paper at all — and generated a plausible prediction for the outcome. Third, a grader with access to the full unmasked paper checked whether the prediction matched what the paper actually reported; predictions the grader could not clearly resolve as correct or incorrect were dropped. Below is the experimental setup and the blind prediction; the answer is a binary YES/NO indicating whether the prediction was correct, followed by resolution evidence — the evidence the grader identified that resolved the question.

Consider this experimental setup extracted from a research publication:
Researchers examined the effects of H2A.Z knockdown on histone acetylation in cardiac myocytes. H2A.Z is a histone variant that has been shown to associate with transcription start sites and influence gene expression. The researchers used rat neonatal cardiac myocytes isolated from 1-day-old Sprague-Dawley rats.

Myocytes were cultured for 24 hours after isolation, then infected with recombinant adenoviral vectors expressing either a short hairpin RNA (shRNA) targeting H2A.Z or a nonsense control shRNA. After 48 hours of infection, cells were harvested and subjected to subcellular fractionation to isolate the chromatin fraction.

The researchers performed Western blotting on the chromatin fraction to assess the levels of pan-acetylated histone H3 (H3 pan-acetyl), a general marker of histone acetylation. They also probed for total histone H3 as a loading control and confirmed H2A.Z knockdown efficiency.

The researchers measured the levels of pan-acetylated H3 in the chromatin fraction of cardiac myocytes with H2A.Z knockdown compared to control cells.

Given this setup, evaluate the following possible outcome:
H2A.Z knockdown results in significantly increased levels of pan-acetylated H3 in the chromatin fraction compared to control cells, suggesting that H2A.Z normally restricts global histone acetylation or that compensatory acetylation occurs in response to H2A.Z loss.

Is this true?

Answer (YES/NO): NO